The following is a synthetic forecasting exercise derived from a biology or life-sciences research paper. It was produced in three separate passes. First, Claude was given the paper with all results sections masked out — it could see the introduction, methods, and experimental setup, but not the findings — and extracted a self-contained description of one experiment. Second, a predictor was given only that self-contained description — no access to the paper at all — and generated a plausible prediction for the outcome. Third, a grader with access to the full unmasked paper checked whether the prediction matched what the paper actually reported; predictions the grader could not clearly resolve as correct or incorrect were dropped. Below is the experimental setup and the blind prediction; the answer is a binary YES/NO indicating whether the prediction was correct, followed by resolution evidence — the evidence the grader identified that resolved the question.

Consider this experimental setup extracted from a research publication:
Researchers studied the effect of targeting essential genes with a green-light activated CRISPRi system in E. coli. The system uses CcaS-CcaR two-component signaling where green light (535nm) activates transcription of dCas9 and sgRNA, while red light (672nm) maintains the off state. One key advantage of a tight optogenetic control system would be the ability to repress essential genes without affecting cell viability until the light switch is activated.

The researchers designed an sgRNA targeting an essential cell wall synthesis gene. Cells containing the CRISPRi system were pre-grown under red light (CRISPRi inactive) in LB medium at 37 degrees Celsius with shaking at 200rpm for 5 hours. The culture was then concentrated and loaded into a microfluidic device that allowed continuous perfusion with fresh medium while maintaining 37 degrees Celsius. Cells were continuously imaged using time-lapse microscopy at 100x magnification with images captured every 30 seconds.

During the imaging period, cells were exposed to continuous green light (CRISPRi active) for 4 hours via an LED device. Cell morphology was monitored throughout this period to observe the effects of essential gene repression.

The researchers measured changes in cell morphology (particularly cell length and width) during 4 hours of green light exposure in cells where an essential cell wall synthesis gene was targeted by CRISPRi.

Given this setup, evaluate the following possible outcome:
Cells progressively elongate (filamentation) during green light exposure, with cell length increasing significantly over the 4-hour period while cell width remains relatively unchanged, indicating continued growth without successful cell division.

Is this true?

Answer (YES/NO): NO